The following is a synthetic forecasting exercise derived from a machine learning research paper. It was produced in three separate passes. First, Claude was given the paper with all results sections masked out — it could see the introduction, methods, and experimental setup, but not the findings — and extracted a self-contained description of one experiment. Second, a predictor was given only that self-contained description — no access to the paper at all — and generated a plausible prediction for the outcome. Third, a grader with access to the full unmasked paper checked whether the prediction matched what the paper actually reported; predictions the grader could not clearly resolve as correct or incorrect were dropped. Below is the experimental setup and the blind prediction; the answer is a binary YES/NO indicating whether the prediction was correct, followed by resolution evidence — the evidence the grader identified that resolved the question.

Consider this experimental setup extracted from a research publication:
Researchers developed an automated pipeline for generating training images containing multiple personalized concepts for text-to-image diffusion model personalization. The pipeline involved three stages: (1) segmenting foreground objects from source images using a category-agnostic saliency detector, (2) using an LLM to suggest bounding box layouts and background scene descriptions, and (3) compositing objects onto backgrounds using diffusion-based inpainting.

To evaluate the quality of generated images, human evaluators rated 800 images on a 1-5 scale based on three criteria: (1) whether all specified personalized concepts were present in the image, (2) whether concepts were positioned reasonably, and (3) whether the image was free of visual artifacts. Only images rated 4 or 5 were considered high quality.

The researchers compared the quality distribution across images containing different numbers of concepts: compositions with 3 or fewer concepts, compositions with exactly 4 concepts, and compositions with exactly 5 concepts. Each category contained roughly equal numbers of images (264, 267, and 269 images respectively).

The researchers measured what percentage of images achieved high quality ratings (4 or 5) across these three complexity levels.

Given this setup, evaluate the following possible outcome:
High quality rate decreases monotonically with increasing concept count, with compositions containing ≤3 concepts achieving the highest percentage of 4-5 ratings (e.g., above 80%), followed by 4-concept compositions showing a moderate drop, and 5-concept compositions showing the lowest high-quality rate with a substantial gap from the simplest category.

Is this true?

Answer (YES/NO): NO